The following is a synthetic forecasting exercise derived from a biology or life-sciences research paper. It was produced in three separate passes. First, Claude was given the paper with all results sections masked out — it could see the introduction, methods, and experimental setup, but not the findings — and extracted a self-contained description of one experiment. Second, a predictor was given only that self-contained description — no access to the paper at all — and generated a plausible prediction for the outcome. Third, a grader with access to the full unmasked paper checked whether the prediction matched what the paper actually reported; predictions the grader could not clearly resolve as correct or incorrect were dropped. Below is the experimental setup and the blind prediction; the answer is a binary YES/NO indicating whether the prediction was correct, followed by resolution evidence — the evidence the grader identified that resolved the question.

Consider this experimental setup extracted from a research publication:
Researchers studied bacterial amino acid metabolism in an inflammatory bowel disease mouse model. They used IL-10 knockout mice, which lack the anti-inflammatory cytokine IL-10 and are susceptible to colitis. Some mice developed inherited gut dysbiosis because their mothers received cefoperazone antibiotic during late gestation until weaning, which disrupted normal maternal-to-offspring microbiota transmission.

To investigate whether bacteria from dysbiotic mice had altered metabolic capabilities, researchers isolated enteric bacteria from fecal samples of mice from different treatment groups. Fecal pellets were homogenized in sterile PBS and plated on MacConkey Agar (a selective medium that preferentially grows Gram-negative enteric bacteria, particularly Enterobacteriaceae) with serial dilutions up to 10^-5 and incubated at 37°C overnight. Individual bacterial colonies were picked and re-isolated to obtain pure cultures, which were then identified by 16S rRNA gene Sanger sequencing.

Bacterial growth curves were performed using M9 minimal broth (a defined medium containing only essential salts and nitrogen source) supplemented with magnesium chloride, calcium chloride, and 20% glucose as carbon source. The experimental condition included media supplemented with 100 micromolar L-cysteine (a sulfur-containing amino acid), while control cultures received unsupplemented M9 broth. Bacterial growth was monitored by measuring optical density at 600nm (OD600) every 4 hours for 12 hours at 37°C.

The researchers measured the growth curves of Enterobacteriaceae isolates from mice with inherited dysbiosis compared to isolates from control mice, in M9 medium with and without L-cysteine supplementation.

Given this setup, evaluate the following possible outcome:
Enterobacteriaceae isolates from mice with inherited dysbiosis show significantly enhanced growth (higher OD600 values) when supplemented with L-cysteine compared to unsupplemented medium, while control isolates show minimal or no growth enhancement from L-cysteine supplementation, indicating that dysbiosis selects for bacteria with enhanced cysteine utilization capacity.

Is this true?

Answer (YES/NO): YES